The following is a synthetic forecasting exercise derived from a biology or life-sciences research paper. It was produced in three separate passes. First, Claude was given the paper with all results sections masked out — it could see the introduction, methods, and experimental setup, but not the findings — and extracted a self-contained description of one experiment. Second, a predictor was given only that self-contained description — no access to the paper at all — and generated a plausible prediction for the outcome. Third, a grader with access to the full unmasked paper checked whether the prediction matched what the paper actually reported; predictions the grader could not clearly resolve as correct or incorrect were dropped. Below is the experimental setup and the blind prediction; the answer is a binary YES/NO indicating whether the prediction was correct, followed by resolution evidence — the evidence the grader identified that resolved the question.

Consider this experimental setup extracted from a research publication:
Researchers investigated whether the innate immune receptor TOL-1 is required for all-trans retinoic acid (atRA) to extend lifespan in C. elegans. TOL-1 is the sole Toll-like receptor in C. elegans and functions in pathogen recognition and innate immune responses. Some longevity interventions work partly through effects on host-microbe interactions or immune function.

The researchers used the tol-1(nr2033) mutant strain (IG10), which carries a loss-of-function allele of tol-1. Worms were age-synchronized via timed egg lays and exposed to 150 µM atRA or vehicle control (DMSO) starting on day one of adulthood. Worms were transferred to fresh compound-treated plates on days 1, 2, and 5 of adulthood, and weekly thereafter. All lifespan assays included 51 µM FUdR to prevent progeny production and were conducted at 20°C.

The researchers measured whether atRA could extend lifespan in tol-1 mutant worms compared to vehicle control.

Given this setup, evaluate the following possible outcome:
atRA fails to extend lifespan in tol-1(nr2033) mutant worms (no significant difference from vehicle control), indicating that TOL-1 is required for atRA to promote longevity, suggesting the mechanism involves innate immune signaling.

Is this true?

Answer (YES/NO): NO